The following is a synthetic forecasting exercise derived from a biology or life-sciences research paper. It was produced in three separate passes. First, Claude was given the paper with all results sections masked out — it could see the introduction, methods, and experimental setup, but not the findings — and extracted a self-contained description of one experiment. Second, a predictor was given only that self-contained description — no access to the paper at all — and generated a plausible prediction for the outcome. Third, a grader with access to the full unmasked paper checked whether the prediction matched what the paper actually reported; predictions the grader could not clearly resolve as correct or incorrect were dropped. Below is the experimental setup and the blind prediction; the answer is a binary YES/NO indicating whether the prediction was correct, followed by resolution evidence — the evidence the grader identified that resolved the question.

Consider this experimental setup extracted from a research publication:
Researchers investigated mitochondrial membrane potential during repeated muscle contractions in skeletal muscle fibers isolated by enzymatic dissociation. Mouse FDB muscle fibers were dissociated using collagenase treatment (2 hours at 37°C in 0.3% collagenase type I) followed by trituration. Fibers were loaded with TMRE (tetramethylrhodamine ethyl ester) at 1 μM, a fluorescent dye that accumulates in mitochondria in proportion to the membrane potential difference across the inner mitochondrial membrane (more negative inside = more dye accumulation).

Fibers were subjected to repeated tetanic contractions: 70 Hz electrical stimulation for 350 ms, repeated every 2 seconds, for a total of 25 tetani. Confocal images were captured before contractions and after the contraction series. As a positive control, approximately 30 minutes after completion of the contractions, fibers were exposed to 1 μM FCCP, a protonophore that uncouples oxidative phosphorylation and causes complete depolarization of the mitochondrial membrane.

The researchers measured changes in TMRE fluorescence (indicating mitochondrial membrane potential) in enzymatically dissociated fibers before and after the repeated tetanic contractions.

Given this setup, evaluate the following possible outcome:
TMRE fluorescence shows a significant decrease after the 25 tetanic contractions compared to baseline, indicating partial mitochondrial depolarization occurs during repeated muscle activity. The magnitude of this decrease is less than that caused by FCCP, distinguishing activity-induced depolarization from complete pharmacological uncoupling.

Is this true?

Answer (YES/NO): NO